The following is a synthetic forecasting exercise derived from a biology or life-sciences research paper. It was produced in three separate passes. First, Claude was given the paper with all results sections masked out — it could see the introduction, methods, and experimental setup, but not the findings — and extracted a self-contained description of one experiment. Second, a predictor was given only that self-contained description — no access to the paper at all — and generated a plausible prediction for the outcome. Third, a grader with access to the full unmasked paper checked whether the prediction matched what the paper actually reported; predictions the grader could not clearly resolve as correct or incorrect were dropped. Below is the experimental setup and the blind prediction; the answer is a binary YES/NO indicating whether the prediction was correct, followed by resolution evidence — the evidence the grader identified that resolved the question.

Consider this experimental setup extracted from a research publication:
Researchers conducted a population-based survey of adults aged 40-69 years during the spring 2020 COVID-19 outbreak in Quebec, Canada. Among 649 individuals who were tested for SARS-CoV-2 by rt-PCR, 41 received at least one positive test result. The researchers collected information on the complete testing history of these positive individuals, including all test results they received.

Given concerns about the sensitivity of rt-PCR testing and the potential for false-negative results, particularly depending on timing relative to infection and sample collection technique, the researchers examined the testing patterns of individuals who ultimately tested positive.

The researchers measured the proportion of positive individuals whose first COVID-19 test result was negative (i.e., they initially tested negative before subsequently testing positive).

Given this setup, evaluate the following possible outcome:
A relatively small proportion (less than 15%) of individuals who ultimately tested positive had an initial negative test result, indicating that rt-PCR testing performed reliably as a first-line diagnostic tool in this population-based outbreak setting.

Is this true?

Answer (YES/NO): NO